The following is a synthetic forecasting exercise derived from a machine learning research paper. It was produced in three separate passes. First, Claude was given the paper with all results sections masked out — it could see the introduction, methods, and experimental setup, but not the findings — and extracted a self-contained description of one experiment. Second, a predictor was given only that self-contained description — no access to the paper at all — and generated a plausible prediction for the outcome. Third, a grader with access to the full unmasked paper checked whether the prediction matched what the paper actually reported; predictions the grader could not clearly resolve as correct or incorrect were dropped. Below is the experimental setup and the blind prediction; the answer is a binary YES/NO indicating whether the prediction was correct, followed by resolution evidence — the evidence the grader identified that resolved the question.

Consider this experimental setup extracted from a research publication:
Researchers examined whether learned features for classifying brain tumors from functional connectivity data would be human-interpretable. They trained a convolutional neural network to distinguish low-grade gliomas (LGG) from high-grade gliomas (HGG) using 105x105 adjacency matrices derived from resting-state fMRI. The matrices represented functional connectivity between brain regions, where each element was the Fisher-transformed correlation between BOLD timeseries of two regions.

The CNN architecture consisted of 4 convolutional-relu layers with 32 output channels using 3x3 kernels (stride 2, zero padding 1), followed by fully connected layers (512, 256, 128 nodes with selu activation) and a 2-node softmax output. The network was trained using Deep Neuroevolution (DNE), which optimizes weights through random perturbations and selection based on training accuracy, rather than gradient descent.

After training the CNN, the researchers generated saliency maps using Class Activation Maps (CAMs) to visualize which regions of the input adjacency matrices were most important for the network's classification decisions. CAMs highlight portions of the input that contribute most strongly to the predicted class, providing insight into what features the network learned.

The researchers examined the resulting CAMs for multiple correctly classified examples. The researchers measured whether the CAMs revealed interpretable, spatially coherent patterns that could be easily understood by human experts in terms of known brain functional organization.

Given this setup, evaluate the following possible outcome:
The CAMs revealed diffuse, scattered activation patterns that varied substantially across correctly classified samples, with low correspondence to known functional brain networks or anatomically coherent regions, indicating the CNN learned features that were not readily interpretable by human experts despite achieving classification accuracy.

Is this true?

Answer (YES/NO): NO